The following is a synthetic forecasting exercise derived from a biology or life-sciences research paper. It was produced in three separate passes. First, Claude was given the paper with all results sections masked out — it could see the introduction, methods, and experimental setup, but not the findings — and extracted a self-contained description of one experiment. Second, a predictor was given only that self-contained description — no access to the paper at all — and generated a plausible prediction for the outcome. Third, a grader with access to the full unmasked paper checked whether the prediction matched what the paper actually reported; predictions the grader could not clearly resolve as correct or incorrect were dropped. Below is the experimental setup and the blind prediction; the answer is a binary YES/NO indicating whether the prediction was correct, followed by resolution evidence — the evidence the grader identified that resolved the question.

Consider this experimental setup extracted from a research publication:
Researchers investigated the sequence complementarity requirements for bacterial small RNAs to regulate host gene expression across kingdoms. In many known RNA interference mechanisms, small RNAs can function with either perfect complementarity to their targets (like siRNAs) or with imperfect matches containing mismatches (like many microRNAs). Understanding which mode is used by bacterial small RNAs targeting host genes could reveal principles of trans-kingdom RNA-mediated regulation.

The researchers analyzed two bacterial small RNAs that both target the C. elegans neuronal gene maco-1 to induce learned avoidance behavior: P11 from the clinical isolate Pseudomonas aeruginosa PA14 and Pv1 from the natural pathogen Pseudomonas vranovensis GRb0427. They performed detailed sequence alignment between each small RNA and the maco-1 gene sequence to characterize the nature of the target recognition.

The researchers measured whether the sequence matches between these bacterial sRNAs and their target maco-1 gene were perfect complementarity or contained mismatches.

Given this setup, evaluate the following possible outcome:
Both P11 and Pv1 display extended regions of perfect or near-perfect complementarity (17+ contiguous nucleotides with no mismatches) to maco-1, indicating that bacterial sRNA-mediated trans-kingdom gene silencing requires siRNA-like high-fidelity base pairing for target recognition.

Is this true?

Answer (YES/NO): NO